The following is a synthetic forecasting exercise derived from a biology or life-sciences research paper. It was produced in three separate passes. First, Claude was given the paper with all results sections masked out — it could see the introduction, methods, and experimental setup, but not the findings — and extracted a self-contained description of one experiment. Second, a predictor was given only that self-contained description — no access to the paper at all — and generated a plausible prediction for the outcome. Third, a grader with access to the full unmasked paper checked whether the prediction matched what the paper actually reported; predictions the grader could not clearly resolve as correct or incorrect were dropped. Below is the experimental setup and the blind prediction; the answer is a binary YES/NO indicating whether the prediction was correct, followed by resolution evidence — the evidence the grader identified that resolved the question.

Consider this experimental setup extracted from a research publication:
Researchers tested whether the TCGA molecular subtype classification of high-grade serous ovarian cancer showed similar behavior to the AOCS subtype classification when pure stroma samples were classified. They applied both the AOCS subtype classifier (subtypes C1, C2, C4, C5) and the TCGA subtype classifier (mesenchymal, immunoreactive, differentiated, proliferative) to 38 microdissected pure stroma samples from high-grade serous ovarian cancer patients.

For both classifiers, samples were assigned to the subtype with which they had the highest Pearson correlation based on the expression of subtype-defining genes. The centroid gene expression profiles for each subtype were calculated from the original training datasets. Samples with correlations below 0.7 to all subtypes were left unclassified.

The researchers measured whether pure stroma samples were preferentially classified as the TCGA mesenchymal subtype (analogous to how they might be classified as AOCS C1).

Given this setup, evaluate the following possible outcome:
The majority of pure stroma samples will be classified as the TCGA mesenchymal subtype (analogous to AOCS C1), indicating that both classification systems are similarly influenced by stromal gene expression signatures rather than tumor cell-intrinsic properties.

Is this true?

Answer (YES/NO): YES